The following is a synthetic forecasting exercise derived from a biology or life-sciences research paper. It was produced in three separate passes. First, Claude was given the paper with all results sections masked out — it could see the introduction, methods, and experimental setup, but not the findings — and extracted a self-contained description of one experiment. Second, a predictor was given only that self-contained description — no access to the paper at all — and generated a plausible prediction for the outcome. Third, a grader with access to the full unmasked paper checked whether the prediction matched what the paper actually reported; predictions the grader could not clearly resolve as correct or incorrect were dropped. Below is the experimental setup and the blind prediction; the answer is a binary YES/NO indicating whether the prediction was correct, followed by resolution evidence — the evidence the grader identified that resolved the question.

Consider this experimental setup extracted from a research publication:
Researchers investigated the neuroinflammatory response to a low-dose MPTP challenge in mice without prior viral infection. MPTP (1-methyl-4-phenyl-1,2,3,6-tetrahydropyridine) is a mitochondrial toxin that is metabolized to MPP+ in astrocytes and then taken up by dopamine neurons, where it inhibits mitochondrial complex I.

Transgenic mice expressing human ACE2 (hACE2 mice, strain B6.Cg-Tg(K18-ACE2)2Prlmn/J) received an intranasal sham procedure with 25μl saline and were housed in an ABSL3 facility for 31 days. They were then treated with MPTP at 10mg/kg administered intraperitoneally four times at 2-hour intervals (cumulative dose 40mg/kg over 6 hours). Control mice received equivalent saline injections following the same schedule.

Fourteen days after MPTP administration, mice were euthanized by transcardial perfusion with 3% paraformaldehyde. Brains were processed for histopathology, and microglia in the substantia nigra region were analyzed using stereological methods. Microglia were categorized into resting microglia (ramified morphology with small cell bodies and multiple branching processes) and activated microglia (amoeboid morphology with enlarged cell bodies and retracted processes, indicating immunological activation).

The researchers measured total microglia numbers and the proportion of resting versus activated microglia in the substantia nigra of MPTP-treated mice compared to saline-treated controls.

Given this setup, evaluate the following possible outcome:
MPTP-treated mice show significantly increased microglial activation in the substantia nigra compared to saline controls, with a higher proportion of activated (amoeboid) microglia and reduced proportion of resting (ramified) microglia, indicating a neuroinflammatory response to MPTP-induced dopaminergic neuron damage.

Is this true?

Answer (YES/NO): NO